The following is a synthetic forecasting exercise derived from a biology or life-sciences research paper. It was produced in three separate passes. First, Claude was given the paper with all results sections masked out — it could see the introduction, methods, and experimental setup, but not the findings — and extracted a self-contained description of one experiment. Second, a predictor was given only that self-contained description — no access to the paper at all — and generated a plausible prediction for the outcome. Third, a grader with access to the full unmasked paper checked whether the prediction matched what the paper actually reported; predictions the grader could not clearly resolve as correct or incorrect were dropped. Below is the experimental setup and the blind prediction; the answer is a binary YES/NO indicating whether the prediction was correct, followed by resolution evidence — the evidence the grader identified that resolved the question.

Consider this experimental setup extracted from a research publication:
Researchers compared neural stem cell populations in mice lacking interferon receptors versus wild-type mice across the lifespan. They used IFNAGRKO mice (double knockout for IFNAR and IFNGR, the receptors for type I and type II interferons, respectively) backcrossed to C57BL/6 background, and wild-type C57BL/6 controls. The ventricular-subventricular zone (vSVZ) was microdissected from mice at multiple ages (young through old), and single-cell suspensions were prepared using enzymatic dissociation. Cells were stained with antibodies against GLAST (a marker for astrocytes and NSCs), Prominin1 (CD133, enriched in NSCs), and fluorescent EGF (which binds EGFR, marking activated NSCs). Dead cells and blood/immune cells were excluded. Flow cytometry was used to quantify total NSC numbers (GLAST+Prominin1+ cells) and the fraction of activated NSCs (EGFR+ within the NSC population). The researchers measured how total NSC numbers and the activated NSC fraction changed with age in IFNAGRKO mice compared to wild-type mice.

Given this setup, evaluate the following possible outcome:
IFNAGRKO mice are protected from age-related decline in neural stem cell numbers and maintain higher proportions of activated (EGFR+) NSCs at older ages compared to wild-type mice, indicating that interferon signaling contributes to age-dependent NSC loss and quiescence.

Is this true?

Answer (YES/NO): NO